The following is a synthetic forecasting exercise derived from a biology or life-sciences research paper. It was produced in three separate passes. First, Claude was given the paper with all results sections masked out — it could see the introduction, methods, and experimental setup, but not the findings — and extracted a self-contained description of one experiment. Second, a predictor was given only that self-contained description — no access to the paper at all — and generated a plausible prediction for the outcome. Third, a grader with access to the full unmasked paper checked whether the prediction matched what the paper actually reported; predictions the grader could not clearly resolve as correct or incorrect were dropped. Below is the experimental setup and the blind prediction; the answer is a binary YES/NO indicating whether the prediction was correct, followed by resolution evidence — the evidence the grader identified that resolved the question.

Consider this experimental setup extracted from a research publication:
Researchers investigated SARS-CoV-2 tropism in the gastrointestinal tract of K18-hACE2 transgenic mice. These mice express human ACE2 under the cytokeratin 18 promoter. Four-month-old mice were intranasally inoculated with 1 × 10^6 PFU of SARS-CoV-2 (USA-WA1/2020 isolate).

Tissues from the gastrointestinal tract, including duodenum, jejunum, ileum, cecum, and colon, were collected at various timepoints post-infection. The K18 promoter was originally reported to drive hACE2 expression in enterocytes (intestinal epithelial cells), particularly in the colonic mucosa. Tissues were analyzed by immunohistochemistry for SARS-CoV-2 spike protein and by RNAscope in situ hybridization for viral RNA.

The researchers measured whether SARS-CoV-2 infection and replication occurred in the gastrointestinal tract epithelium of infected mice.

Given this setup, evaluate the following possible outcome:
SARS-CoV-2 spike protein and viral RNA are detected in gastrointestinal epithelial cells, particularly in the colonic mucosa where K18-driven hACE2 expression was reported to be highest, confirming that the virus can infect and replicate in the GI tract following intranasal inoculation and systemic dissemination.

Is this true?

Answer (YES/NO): NO